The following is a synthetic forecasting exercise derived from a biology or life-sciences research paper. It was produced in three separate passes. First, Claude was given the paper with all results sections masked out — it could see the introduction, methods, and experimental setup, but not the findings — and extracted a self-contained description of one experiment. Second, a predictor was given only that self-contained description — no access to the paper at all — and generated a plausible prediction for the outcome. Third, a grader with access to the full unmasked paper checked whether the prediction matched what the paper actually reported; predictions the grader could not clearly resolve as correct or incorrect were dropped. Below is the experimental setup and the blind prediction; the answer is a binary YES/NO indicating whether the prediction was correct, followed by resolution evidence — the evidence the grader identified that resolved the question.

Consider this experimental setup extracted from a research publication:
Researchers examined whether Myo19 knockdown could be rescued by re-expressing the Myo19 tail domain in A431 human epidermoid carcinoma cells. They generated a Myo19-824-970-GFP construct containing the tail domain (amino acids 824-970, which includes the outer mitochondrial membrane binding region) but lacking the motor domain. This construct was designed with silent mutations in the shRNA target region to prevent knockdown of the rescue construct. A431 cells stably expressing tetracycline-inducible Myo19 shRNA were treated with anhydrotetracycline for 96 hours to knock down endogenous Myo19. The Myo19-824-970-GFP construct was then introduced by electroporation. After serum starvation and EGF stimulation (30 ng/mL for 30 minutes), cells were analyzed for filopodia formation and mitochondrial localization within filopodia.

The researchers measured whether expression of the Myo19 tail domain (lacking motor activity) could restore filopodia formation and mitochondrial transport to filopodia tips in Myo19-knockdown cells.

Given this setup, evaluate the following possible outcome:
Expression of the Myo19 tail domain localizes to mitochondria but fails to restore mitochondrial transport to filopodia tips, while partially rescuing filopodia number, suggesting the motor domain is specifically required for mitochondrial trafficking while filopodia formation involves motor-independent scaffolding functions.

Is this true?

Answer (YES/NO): NO